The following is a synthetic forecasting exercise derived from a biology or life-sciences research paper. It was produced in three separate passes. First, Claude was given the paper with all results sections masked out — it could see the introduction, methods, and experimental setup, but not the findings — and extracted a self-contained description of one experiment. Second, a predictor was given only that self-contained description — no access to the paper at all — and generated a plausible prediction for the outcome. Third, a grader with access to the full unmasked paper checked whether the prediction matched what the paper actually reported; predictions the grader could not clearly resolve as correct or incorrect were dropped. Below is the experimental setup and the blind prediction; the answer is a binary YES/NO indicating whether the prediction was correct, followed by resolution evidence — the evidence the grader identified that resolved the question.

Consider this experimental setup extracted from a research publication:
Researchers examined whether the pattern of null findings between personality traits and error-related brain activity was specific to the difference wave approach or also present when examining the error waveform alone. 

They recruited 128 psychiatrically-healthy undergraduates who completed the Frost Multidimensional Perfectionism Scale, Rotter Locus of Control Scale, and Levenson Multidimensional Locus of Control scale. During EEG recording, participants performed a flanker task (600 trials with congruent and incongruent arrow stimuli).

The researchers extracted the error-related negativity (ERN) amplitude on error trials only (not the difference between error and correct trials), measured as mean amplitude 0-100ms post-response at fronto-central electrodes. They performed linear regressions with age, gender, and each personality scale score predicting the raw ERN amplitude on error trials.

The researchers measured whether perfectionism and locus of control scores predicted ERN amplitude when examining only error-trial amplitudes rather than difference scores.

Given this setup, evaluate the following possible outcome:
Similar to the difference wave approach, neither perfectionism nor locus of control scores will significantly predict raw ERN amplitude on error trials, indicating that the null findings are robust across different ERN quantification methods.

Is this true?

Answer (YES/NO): YES